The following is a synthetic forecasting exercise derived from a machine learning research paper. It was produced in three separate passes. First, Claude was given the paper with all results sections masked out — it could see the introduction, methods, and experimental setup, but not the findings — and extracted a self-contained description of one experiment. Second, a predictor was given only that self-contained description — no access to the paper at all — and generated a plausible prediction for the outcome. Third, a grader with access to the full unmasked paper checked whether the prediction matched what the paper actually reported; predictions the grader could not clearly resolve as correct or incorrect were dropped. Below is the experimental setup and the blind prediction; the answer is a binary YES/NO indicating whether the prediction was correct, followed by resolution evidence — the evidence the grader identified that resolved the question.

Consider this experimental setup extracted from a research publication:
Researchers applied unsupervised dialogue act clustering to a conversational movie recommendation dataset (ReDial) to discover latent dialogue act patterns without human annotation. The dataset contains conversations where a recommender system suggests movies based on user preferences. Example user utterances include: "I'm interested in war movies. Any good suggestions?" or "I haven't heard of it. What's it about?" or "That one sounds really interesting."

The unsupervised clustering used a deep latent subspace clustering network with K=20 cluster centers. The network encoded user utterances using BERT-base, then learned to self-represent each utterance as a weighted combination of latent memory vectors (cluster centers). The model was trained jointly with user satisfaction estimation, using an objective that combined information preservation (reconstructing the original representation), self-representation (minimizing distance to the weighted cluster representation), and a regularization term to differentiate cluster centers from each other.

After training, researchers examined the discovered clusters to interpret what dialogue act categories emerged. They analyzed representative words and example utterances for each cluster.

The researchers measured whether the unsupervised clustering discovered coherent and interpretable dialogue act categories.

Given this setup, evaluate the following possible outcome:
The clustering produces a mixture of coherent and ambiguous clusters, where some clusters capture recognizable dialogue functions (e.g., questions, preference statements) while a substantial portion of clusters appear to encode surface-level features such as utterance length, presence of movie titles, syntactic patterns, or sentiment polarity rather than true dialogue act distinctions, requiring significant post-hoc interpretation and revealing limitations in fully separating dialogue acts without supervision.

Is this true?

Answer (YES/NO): NO